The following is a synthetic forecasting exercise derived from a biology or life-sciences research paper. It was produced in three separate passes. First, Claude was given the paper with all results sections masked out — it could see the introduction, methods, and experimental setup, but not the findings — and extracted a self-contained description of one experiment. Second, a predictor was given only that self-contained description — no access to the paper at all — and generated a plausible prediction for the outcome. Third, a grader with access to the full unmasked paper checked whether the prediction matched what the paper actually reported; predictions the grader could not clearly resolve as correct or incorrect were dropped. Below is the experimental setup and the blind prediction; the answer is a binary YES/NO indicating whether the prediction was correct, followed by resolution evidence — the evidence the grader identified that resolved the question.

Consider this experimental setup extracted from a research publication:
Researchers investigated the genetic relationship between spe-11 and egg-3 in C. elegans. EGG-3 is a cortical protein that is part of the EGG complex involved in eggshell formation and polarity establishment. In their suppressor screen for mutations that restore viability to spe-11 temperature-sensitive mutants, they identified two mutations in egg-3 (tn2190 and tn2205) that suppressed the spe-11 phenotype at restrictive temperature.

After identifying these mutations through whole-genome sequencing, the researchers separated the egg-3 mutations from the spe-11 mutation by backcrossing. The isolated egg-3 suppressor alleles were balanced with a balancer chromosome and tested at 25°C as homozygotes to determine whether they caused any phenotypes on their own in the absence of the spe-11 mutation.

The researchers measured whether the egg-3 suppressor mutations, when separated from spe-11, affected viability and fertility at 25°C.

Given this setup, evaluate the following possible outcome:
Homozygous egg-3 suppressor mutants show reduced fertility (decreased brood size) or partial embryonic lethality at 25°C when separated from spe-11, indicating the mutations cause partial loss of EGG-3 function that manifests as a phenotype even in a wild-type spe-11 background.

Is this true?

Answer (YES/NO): NO